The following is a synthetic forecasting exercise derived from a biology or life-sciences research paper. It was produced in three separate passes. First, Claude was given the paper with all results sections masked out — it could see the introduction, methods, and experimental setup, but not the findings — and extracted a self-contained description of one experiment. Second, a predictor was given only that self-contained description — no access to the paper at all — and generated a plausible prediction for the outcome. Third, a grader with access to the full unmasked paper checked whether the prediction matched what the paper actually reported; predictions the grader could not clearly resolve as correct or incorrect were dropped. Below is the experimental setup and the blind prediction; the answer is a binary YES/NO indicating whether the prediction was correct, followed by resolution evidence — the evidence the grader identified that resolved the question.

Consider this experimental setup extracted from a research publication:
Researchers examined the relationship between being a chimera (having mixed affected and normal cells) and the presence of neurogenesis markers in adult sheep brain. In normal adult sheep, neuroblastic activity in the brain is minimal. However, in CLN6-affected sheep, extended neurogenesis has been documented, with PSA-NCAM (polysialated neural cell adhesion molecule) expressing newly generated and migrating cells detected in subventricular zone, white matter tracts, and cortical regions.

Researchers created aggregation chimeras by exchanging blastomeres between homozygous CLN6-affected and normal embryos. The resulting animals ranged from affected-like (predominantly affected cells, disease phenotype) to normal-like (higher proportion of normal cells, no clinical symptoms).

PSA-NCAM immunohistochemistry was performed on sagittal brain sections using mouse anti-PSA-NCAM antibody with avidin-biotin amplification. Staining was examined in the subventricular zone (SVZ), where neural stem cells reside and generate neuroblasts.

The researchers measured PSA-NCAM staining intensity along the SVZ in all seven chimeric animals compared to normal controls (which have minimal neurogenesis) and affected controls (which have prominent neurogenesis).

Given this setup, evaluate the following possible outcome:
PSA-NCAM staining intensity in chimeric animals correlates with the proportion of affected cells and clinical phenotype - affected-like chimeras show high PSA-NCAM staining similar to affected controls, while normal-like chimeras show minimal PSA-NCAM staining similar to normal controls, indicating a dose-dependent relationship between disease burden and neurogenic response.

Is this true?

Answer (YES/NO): NO